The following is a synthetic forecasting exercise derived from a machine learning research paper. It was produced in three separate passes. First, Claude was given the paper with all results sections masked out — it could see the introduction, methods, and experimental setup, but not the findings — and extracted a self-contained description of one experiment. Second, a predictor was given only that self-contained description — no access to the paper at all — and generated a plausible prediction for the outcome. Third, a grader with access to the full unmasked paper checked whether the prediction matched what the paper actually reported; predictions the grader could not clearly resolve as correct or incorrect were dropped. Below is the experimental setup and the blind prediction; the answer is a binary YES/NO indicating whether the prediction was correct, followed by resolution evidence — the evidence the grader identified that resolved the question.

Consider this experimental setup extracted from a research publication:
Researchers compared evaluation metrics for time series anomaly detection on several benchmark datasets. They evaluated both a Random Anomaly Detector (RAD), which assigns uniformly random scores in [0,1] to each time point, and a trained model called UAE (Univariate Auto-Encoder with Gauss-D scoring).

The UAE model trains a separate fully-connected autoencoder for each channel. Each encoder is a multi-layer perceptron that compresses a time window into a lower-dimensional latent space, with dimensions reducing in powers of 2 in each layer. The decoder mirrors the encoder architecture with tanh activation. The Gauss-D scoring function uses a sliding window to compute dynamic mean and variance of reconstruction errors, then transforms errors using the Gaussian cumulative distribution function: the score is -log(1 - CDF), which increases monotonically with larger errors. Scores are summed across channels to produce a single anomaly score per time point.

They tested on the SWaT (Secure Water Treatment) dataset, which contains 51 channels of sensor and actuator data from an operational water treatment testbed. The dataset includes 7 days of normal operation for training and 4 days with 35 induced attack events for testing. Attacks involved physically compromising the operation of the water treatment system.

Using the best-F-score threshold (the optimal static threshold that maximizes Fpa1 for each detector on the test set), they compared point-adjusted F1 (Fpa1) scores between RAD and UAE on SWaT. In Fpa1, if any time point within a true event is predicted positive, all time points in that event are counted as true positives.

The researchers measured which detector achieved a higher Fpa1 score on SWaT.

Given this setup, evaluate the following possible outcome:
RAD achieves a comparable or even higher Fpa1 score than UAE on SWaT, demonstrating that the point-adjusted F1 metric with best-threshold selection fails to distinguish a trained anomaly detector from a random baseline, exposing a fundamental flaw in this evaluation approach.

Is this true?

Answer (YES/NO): YES